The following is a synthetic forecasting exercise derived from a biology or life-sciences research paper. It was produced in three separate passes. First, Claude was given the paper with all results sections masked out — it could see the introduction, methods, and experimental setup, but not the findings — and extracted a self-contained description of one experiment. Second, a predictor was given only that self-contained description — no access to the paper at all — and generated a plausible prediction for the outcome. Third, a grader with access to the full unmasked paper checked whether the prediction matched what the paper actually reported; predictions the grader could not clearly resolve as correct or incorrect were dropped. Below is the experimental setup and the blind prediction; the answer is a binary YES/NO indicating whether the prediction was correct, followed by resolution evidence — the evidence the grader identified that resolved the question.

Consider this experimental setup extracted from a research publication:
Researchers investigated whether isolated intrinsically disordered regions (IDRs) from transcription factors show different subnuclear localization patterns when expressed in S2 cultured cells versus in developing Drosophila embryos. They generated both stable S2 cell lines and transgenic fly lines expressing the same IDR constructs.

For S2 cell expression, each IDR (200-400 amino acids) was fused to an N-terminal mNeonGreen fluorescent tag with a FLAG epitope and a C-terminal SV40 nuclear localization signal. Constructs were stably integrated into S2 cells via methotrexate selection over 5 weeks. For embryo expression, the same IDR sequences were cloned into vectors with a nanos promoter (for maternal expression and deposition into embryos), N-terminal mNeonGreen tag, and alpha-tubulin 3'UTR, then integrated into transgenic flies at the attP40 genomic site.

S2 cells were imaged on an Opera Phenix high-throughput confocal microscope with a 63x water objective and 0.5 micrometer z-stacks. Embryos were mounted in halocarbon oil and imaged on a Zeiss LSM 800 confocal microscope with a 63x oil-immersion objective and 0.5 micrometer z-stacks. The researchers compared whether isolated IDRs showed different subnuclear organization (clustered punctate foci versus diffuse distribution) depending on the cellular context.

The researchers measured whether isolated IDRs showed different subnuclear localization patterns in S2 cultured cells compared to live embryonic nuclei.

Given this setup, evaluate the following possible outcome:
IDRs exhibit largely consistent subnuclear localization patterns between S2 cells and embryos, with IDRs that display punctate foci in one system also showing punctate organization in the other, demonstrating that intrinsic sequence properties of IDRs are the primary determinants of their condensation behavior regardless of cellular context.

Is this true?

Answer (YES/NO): NO